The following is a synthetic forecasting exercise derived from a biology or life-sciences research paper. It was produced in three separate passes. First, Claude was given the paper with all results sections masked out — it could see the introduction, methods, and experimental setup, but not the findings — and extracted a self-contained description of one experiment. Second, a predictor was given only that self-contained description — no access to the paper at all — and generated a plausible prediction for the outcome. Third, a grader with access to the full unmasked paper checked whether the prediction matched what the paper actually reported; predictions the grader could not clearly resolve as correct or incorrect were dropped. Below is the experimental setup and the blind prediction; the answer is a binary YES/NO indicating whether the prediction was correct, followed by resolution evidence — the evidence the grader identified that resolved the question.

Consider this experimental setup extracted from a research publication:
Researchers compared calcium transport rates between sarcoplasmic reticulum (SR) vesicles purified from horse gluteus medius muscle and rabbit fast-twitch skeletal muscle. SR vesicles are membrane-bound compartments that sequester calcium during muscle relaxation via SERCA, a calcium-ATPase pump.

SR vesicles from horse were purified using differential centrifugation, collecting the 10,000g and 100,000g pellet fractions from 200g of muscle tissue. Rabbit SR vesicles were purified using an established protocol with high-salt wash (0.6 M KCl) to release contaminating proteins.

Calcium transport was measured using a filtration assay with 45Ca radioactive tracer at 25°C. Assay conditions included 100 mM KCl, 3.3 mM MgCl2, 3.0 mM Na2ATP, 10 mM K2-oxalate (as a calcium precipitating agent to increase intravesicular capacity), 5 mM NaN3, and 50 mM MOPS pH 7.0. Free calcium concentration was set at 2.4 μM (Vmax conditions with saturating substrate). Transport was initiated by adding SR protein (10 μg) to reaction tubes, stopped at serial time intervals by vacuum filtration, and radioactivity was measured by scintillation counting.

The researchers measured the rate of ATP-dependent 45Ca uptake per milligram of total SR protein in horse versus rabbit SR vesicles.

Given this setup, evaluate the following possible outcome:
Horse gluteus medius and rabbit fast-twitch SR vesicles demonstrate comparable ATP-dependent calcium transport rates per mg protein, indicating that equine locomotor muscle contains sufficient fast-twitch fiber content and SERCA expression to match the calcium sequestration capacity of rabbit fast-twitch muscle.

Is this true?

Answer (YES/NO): NO